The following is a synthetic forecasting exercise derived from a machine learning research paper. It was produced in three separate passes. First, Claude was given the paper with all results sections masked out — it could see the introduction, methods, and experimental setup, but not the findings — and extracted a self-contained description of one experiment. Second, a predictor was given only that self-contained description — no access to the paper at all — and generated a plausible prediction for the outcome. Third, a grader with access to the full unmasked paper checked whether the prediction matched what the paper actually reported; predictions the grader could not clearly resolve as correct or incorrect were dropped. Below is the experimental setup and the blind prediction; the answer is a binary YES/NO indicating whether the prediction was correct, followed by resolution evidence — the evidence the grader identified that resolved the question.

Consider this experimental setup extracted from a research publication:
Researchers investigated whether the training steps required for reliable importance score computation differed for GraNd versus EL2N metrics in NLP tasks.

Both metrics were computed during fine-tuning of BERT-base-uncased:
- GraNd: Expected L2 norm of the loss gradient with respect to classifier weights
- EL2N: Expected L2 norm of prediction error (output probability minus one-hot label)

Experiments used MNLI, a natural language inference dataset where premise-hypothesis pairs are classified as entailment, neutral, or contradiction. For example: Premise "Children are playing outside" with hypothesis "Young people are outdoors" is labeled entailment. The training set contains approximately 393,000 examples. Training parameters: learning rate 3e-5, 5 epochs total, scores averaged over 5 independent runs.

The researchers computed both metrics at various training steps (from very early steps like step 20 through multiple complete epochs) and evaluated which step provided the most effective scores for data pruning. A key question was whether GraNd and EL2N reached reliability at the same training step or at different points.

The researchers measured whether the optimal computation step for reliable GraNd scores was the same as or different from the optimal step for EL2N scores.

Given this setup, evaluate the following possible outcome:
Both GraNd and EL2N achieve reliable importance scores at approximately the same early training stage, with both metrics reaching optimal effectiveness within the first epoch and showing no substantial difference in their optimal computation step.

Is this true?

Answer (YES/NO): YES